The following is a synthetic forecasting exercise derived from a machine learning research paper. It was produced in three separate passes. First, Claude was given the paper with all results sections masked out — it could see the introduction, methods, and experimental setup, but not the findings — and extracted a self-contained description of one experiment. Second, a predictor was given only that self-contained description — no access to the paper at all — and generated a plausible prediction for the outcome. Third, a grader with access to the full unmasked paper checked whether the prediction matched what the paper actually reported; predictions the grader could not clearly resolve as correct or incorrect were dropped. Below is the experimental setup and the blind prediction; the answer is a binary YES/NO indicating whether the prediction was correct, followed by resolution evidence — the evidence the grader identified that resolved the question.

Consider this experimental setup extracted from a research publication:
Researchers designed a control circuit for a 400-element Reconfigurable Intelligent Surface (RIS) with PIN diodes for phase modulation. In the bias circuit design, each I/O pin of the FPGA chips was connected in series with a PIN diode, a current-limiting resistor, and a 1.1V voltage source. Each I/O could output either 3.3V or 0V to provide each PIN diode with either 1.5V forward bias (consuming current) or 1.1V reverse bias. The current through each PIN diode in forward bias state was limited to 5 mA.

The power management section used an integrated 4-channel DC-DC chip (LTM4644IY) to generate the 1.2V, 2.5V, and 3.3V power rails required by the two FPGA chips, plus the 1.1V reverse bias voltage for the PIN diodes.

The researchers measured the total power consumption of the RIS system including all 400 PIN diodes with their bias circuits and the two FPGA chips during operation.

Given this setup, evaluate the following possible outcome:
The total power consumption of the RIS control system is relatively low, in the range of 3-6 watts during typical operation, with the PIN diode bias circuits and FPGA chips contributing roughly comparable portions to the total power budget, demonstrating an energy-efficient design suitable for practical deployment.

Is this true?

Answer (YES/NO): NO